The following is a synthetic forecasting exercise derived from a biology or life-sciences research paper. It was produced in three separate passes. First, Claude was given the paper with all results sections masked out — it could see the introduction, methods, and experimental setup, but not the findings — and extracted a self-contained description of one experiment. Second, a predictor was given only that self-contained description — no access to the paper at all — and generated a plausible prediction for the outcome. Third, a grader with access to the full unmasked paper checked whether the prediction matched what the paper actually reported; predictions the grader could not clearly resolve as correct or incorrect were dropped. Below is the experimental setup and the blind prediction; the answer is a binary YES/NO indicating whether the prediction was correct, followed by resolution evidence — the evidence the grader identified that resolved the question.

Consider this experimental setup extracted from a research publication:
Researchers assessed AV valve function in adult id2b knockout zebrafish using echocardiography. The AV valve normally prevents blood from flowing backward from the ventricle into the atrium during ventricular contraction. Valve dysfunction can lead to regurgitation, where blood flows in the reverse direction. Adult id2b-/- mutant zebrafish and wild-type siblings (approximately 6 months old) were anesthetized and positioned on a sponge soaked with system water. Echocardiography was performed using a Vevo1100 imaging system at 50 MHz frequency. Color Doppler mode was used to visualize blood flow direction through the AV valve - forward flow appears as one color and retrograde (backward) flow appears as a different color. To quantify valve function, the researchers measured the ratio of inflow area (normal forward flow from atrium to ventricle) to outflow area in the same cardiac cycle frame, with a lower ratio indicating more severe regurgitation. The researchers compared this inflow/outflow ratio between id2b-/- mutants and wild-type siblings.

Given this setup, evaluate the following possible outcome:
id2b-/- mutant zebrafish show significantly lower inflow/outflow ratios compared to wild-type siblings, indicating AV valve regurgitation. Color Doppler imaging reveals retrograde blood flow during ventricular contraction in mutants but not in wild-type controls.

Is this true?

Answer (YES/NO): YES